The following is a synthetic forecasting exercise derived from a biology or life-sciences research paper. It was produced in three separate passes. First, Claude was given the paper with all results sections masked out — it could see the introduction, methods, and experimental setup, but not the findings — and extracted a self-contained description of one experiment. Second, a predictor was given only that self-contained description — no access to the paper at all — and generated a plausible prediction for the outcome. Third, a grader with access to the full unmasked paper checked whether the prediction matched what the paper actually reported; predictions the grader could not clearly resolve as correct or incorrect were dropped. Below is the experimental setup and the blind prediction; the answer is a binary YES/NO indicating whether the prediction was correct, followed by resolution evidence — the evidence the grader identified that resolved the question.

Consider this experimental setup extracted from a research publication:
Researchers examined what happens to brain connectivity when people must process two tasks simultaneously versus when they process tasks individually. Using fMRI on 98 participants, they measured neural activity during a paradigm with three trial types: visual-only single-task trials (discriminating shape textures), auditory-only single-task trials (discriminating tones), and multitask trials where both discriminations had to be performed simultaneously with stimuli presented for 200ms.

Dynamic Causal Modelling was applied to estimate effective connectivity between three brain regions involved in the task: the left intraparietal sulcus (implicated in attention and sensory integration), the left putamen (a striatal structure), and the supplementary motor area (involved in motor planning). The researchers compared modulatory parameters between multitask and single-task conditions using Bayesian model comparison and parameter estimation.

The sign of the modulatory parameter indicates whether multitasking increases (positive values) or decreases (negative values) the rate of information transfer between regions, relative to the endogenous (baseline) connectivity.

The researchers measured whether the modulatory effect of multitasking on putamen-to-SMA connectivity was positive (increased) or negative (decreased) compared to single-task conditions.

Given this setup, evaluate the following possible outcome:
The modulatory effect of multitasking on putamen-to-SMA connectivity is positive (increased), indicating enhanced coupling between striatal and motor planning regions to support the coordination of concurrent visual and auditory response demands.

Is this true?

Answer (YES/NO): YES